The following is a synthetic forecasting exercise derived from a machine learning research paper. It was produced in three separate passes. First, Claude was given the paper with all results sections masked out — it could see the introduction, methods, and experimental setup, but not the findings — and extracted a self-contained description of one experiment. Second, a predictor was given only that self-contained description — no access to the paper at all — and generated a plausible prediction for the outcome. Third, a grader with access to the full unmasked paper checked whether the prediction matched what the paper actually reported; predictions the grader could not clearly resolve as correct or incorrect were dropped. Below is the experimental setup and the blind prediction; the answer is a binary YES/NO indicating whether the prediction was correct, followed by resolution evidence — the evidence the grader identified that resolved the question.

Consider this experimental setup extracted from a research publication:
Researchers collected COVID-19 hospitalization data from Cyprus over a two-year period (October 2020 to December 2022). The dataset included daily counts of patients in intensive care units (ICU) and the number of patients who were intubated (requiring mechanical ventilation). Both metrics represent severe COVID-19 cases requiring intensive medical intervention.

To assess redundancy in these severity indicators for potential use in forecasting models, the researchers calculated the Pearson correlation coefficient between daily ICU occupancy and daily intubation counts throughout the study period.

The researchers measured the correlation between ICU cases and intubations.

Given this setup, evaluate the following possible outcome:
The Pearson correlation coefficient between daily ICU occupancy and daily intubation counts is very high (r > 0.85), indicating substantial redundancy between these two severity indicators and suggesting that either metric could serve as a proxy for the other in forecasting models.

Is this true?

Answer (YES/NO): YES